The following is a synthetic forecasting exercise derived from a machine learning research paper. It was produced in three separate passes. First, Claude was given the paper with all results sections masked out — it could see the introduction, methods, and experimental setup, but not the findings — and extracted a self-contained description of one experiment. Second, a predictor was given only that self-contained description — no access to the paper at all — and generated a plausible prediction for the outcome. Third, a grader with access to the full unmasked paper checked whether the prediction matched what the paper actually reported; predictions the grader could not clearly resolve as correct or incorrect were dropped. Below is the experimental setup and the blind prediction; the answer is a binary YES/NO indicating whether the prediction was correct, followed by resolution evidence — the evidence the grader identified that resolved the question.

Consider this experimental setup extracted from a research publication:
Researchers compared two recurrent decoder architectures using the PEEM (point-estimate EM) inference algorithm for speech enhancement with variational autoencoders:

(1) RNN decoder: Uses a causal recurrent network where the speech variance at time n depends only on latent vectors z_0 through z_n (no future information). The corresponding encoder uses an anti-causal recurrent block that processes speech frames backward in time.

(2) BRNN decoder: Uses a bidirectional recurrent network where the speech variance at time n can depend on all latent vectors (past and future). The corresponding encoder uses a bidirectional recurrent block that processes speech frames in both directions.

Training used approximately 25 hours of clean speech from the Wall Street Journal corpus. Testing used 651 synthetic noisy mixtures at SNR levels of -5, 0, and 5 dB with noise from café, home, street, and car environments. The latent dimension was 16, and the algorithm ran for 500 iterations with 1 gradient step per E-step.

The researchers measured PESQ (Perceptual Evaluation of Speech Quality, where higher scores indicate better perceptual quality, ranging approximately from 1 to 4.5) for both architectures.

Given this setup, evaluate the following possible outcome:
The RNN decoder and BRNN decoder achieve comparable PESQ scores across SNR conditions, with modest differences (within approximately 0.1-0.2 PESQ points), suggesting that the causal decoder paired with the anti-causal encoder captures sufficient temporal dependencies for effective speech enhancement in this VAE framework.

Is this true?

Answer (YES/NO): YES